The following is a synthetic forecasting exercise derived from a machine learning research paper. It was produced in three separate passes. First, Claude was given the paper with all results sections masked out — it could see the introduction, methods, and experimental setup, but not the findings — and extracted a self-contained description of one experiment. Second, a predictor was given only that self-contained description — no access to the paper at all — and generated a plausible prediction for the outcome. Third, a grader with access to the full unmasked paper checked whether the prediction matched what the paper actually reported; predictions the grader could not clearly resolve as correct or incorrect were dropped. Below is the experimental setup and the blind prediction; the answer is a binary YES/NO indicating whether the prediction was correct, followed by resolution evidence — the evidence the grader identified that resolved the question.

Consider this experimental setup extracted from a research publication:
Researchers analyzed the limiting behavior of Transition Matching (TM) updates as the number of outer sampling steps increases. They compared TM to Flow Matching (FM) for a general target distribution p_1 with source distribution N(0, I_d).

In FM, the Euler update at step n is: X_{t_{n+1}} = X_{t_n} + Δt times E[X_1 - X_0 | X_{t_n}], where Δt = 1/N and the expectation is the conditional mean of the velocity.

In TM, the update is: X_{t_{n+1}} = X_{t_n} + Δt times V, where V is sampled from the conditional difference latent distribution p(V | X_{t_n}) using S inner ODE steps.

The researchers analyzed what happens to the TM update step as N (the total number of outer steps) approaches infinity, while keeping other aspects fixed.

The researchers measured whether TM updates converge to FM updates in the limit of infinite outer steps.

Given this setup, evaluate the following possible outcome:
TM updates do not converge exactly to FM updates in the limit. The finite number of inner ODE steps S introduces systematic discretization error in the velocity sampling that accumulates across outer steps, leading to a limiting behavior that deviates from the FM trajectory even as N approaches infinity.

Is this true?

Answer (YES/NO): NO